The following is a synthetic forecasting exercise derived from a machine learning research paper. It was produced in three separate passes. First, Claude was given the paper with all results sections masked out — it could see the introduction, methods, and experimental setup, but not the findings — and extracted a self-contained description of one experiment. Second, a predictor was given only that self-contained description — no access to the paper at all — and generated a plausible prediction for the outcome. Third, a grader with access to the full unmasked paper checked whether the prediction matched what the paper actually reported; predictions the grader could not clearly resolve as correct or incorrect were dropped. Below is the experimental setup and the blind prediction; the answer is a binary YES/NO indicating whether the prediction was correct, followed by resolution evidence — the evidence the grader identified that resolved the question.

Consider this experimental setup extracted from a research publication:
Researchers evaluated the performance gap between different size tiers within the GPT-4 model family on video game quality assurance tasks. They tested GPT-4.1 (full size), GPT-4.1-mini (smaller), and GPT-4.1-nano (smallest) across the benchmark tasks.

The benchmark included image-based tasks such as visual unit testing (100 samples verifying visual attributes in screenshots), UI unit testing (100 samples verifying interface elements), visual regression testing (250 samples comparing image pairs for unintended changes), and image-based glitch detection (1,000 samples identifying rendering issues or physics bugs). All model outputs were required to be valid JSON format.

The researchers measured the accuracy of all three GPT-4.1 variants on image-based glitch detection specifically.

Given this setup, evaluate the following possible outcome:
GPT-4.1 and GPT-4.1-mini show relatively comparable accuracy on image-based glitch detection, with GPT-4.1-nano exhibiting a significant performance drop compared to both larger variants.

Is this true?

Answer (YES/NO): YES